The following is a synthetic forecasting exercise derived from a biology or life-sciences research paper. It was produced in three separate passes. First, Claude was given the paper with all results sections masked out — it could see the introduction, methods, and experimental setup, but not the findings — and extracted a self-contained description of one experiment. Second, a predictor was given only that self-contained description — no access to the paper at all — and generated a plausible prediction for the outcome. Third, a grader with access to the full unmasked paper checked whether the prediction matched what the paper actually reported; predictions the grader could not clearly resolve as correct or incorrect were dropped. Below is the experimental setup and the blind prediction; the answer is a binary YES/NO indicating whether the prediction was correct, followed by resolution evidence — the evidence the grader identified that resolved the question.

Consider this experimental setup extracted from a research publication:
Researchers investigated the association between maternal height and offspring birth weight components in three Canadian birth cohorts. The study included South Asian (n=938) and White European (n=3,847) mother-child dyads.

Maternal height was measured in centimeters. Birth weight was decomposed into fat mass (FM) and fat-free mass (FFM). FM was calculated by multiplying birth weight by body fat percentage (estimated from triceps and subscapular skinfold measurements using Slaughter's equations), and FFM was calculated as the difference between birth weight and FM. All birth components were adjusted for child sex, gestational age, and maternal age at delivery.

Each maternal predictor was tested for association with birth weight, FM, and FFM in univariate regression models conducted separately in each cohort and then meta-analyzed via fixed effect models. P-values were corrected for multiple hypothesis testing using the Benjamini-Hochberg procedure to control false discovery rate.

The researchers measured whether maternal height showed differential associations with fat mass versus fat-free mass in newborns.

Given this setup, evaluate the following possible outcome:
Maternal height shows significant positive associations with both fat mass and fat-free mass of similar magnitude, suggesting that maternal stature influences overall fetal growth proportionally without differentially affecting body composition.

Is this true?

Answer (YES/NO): NO